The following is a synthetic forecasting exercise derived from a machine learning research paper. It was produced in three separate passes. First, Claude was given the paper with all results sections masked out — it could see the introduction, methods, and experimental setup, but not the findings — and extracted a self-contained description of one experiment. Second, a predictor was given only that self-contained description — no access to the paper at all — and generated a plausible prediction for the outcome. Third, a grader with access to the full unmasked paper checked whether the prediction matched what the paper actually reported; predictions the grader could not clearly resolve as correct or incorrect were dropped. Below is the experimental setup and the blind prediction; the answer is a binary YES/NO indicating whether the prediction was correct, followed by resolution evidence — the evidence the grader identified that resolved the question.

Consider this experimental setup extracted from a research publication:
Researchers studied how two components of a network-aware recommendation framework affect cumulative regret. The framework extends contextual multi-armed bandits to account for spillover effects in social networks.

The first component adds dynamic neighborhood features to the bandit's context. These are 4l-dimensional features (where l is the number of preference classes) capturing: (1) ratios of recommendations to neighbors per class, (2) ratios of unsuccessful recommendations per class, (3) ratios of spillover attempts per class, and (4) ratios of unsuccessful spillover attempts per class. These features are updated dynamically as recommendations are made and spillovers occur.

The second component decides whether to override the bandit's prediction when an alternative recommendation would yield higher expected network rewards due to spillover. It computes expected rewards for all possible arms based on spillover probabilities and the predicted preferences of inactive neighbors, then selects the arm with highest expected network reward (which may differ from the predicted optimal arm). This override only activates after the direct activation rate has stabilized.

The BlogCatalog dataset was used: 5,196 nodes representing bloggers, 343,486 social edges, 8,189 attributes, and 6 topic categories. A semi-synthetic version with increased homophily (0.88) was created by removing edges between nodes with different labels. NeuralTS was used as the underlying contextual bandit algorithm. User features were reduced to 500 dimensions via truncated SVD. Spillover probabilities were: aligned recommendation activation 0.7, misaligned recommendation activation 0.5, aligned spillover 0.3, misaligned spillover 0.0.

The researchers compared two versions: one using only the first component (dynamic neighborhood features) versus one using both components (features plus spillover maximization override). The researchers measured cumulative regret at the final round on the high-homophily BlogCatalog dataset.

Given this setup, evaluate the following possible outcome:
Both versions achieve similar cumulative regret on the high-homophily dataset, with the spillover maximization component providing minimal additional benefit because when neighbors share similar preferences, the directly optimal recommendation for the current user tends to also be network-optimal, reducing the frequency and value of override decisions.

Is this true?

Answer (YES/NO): NO